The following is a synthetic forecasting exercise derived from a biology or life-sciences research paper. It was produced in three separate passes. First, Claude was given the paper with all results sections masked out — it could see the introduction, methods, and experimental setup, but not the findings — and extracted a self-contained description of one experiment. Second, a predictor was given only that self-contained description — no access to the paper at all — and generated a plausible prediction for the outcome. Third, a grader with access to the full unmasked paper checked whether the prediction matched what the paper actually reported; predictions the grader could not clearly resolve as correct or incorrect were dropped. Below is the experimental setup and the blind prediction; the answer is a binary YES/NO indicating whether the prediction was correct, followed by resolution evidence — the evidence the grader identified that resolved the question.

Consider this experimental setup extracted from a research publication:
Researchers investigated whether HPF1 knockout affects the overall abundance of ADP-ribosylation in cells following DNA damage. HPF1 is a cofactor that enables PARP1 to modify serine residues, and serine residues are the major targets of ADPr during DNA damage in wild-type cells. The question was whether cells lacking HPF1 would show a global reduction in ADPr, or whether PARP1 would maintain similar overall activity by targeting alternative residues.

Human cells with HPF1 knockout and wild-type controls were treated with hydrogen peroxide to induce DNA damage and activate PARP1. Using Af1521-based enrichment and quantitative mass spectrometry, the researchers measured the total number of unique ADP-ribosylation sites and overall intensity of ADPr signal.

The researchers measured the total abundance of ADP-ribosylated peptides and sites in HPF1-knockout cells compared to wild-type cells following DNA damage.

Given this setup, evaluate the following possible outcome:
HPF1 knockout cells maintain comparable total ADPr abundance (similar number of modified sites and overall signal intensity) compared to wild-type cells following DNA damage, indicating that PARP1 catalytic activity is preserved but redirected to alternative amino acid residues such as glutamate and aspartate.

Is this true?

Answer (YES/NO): NO